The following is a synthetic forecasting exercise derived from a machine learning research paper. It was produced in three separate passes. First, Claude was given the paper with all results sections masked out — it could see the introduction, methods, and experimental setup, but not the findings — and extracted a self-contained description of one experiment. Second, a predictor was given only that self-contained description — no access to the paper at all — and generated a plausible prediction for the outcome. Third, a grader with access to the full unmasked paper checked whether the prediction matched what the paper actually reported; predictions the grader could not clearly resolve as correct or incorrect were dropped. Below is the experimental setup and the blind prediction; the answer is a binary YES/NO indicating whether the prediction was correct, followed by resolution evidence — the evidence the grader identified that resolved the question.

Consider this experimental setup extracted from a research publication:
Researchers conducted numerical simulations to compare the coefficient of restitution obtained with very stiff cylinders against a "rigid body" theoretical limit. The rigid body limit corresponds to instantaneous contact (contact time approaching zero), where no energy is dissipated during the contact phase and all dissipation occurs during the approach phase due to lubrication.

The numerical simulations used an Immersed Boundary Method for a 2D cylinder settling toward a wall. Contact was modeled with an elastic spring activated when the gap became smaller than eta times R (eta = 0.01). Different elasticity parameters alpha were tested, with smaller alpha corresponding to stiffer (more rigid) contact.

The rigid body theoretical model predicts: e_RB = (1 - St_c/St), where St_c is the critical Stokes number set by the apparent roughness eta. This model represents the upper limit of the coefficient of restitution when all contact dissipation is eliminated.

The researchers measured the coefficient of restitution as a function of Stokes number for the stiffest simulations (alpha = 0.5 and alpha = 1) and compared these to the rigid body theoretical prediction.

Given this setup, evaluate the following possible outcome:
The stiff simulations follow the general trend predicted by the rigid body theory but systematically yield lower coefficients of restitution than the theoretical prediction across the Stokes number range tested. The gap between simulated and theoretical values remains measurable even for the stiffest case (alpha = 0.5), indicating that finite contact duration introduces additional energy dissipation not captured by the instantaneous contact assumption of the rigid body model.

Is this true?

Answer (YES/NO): NO